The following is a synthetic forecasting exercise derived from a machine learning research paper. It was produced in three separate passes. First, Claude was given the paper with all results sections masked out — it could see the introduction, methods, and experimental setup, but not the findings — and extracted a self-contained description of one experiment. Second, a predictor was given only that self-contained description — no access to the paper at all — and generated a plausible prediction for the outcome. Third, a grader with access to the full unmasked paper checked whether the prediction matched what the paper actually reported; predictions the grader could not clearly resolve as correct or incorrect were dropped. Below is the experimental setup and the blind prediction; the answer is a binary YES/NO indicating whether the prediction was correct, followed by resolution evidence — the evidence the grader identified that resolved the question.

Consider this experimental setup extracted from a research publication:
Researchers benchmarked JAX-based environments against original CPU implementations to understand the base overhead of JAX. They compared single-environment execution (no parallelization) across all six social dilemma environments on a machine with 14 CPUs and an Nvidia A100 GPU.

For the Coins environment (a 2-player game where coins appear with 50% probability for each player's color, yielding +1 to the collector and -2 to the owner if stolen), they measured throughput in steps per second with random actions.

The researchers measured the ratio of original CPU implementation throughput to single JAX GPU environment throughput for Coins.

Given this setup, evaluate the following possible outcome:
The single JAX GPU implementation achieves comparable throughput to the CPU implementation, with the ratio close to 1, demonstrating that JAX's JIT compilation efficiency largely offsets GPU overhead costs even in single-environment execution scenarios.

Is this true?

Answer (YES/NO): NO